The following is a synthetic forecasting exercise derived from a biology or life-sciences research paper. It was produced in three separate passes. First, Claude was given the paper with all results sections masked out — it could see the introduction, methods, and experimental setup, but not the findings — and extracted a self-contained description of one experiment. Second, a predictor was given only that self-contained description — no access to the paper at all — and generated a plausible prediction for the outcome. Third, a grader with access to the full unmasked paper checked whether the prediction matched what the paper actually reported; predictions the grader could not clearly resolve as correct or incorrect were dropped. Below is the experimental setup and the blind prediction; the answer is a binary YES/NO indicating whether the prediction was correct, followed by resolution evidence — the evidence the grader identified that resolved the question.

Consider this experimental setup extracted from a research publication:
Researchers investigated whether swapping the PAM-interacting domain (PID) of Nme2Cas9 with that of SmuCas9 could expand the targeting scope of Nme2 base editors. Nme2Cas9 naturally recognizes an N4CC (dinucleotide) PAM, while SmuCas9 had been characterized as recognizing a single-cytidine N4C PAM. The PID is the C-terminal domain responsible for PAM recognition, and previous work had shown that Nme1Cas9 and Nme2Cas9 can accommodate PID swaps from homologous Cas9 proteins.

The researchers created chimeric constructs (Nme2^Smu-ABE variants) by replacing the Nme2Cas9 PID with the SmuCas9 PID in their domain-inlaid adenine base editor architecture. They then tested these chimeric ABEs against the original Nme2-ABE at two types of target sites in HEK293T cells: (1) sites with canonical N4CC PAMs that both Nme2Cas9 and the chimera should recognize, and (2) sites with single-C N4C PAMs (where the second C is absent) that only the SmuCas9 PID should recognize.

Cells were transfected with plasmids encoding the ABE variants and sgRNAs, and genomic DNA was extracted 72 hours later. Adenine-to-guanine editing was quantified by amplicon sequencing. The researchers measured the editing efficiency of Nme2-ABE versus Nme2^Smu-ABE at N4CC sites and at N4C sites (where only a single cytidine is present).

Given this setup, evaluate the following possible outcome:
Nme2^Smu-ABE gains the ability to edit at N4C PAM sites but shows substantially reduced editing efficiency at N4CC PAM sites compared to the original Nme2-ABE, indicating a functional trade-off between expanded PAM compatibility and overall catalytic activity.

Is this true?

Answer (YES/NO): YES